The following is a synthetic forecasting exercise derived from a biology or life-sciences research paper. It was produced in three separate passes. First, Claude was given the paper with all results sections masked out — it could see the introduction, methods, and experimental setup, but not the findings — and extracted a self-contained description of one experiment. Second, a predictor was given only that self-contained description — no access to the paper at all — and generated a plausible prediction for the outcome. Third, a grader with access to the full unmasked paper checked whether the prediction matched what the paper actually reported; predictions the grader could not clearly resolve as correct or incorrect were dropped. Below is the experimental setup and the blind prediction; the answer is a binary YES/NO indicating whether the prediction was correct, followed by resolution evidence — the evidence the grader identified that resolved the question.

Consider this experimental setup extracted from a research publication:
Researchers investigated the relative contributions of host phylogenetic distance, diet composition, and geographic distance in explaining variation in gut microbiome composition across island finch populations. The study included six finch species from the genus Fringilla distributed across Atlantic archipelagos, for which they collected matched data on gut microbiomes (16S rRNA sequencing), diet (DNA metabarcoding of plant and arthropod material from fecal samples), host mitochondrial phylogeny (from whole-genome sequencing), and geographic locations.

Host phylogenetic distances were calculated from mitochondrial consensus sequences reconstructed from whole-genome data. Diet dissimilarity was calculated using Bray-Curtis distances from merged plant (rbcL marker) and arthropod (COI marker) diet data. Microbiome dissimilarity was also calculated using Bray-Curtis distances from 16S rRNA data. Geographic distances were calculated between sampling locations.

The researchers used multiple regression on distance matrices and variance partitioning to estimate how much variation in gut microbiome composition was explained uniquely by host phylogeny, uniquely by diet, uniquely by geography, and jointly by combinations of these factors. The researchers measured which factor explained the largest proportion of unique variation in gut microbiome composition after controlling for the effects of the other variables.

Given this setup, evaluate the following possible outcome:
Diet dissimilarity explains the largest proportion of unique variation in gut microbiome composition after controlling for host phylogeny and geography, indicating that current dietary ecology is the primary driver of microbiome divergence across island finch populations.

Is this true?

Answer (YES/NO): NO